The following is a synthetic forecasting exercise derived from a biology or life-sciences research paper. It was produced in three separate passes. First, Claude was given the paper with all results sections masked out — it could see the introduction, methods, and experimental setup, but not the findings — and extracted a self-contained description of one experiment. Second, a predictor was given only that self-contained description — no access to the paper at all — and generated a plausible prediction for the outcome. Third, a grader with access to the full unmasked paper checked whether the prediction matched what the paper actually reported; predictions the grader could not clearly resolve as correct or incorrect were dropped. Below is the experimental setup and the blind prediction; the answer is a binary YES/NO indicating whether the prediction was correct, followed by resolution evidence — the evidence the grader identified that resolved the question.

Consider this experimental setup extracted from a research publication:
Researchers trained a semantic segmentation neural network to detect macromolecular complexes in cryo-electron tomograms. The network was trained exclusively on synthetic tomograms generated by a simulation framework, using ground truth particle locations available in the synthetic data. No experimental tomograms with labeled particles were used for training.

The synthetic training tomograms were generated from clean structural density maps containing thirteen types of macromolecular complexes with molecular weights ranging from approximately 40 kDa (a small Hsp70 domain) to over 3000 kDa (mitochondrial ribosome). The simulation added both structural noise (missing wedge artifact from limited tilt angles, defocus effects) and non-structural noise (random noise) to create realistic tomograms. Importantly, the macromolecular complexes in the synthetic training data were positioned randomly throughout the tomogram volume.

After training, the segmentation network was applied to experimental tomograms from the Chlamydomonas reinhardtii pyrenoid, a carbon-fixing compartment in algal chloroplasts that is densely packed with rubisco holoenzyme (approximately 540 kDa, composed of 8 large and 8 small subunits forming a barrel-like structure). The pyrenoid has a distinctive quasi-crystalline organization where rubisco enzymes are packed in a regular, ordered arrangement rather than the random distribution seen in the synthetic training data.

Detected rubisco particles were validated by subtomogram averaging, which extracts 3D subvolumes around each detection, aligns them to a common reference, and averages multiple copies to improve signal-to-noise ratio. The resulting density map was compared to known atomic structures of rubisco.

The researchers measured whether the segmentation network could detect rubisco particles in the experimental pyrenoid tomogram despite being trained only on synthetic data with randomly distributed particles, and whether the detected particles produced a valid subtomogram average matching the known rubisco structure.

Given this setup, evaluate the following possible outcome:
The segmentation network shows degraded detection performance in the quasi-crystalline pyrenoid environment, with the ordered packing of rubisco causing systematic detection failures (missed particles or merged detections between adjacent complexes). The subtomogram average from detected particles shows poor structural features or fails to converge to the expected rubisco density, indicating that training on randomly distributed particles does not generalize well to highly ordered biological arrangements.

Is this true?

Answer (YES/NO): NO